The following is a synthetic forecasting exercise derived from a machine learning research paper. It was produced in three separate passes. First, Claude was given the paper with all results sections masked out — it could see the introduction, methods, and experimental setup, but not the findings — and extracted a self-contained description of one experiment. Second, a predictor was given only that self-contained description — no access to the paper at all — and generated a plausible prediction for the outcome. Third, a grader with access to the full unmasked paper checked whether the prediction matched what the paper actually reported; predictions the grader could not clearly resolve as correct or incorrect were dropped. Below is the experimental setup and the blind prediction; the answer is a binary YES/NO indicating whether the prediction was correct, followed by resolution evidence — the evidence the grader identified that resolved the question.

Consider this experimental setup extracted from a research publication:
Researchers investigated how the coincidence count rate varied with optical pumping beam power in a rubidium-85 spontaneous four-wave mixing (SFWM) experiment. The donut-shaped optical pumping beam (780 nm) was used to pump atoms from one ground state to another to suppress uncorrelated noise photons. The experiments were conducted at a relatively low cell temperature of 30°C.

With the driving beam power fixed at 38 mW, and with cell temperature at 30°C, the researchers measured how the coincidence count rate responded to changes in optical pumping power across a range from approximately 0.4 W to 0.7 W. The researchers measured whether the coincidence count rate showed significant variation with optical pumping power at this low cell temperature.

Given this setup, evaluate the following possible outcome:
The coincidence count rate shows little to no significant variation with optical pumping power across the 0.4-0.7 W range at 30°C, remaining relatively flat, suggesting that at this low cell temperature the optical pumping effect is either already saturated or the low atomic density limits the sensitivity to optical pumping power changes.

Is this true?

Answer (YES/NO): YES